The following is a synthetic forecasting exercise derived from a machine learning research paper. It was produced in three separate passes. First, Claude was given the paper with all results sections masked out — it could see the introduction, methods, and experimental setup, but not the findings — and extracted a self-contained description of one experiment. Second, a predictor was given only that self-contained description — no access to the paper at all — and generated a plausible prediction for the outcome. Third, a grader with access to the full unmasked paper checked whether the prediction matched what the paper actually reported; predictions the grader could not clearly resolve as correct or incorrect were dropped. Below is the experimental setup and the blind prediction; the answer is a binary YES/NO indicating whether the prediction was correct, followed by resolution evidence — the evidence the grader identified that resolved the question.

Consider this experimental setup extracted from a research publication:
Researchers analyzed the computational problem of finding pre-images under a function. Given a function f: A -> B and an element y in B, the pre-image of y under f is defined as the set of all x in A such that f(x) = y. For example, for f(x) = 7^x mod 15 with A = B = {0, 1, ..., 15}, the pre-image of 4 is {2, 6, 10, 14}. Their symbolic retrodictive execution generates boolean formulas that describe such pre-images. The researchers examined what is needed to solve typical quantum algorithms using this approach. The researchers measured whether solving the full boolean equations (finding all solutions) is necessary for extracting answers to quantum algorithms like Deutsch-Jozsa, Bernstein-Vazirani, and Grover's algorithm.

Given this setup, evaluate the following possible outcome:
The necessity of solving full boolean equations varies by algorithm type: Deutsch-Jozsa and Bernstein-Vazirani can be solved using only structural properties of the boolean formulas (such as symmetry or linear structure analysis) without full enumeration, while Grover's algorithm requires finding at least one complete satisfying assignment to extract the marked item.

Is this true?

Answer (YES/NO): YES